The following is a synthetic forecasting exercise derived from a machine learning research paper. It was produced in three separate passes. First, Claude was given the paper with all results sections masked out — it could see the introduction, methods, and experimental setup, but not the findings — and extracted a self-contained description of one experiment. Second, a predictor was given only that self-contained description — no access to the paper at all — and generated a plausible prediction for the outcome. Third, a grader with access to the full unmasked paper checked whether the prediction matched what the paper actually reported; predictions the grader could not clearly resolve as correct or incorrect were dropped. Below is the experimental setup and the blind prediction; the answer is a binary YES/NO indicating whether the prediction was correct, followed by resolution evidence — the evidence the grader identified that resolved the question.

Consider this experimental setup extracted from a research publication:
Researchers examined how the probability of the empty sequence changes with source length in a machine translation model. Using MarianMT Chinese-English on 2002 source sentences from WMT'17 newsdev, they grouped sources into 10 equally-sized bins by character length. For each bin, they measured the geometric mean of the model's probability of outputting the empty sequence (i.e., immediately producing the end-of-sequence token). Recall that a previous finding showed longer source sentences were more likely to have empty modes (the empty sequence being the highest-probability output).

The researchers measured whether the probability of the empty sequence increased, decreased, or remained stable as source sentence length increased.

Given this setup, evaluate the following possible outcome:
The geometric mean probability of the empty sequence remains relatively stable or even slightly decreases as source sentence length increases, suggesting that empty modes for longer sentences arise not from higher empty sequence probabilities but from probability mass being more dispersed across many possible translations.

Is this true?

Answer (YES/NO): YES